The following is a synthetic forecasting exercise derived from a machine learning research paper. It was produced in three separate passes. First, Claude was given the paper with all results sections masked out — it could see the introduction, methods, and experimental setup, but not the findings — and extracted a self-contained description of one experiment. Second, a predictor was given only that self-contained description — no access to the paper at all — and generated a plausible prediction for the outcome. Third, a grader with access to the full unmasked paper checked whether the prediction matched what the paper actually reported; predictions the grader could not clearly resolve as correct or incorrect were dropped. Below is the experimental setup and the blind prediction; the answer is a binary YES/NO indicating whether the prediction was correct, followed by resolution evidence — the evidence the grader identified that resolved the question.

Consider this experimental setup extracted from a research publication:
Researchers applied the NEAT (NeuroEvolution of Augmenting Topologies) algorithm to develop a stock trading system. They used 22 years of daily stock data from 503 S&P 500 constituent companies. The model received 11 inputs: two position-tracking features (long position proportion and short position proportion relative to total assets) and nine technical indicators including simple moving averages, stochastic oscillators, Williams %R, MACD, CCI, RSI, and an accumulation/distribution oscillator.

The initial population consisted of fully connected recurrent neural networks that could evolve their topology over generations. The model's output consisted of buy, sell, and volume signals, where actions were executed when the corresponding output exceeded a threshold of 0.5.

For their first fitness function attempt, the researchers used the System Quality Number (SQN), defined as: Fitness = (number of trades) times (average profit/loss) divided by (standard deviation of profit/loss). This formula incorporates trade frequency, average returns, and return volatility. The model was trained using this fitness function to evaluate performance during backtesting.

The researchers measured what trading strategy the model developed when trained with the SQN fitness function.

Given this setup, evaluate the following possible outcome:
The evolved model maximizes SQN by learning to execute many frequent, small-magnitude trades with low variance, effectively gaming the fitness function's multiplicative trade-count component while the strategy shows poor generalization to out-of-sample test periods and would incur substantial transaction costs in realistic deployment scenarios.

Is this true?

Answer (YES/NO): NO